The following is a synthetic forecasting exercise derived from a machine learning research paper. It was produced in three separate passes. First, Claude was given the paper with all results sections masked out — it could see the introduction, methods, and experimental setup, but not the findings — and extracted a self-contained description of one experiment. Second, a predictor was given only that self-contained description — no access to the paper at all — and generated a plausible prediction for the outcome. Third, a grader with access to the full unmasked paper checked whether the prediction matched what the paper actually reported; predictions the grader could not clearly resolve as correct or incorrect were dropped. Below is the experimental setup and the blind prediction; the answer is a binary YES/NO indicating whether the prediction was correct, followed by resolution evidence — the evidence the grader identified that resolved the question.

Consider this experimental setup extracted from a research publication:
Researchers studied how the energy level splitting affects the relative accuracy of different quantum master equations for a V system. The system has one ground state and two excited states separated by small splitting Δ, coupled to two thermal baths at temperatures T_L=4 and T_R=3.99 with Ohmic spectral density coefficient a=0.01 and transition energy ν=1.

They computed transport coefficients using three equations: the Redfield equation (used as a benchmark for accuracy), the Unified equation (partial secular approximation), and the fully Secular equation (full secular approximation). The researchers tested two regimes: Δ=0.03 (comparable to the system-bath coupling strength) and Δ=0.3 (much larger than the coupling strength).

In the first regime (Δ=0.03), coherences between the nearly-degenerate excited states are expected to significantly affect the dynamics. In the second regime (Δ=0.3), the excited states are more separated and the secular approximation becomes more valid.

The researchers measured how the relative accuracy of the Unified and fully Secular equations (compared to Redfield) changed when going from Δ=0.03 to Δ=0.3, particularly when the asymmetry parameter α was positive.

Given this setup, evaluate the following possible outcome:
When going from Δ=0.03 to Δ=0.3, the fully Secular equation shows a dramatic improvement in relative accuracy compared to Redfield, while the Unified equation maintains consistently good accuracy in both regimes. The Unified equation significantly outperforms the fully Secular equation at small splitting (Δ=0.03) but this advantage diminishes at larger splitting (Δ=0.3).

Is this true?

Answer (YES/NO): NO